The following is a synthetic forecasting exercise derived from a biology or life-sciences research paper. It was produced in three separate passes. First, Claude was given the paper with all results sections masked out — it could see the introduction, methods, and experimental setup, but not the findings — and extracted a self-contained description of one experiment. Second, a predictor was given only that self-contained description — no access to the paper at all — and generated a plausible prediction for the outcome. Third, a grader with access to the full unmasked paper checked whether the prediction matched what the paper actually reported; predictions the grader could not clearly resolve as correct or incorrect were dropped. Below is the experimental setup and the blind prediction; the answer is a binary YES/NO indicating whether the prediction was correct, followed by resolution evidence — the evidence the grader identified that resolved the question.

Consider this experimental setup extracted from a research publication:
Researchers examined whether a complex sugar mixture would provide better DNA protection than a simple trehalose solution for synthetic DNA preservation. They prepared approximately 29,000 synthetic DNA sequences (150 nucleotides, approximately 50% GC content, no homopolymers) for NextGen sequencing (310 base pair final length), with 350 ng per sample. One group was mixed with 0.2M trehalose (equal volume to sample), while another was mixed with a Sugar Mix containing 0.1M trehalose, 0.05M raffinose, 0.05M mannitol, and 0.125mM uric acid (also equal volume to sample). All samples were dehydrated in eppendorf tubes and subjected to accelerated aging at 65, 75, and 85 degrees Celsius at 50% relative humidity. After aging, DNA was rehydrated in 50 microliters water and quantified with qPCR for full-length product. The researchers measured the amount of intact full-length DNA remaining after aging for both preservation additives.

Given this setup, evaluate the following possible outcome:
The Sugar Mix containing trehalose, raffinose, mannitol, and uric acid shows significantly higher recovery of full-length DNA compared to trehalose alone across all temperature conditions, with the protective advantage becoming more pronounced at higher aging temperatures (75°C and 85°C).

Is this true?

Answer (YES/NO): NO